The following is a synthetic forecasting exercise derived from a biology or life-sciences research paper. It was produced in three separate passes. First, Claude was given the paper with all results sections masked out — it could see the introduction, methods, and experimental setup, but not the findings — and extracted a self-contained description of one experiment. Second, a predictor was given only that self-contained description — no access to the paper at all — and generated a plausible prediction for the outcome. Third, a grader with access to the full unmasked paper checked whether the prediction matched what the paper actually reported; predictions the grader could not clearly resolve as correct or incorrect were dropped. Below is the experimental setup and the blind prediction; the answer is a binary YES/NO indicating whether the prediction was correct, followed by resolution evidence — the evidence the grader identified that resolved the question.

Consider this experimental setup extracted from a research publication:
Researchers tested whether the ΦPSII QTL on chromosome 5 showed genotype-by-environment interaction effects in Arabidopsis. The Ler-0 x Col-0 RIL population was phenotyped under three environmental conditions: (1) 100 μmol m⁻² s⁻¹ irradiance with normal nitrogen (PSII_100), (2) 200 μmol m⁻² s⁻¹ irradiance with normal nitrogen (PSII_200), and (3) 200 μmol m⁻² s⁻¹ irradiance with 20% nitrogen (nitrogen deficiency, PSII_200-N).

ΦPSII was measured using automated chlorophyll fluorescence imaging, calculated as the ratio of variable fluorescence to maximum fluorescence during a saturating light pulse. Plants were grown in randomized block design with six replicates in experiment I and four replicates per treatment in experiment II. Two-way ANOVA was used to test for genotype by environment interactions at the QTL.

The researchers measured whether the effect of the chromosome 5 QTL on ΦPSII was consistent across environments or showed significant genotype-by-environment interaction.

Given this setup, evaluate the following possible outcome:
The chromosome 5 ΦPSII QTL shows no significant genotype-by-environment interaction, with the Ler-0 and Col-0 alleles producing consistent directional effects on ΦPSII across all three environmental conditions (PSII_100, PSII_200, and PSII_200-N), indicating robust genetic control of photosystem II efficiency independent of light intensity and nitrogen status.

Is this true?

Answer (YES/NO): YES